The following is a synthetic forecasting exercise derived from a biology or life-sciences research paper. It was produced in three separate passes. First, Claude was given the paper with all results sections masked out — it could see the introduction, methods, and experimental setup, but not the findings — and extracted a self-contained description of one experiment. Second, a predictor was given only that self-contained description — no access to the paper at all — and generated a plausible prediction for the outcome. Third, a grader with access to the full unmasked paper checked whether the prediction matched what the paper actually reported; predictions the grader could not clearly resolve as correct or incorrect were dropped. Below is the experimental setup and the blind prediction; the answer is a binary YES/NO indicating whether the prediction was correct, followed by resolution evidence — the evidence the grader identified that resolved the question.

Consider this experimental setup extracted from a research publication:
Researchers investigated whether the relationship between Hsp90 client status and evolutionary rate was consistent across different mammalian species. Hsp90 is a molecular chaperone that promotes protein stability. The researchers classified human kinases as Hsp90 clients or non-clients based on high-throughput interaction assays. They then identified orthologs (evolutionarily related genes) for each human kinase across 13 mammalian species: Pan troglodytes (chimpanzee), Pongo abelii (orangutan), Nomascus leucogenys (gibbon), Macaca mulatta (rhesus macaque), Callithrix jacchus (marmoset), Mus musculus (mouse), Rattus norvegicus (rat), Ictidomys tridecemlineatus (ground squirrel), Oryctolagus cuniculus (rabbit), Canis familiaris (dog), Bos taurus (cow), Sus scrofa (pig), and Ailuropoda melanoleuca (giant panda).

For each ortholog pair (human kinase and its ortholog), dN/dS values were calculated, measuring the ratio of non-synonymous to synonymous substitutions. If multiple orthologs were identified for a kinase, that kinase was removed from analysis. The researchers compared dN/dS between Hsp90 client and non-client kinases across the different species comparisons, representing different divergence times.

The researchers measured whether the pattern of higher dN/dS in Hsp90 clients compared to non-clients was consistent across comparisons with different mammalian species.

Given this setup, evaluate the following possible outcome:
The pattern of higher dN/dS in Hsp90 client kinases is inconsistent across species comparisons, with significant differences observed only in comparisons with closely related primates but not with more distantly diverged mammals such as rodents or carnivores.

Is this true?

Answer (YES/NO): NO